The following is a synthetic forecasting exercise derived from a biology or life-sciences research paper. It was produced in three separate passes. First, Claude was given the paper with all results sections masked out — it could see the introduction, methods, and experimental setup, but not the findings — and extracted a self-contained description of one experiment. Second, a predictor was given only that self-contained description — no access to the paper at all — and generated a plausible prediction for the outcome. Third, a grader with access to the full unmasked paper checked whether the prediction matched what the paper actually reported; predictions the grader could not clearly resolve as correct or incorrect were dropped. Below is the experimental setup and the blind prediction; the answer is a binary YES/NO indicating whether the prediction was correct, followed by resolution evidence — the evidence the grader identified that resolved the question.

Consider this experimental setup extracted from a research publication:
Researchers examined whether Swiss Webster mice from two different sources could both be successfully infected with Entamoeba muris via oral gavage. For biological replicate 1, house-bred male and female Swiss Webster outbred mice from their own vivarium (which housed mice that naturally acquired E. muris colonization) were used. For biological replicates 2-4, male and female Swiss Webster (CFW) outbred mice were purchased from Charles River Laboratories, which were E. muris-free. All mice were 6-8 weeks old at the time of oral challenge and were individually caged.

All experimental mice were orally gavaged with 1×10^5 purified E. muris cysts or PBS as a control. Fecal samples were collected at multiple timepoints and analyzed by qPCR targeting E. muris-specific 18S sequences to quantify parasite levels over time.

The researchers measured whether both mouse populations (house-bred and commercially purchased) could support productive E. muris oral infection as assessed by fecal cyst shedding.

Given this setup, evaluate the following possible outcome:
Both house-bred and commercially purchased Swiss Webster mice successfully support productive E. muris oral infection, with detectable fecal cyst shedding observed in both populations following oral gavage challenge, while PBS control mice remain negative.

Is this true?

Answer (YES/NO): YES